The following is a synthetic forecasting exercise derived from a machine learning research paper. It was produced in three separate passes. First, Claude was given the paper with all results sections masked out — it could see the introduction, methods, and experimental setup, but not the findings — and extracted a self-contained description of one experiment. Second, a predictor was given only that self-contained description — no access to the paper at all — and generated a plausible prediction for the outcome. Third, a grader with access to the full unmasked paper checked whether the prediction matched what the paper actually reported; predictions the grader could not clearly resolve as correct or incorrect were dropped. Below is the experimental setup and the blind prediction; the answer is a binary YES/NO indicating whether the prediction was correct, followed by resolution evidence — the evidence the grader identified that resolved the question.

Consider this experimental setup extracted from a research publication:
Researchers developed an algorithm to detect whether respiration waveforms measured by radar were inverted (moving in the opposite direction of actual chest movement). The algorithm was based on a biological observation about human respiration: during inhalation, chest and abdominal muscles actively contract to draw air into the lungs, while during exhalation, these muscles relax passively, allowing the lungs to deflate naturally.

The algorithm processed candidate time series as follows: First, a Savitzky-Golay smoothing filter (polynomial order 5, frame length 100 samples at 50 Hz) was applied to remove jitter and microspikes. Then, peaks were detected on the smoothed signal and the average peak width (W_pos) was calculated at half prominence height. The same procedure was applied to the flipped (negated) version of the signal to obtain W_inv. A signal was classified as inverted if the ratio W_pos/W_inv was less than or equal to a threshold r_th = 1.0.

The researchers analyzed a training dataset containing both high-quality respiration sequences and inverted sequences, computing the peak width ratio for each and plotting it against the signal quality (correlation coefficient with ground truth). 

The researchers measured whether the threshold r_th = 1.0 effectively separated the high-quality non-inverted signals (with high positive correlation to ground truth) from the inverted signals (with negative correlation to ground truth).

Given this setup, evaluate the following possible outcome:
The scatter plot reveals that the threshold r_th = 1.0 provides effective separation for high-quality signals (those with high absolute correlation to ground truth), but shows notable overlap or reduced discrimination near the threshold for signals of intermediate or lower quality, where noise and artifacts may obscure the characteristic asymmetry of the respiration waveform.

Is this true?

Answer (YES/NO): NO